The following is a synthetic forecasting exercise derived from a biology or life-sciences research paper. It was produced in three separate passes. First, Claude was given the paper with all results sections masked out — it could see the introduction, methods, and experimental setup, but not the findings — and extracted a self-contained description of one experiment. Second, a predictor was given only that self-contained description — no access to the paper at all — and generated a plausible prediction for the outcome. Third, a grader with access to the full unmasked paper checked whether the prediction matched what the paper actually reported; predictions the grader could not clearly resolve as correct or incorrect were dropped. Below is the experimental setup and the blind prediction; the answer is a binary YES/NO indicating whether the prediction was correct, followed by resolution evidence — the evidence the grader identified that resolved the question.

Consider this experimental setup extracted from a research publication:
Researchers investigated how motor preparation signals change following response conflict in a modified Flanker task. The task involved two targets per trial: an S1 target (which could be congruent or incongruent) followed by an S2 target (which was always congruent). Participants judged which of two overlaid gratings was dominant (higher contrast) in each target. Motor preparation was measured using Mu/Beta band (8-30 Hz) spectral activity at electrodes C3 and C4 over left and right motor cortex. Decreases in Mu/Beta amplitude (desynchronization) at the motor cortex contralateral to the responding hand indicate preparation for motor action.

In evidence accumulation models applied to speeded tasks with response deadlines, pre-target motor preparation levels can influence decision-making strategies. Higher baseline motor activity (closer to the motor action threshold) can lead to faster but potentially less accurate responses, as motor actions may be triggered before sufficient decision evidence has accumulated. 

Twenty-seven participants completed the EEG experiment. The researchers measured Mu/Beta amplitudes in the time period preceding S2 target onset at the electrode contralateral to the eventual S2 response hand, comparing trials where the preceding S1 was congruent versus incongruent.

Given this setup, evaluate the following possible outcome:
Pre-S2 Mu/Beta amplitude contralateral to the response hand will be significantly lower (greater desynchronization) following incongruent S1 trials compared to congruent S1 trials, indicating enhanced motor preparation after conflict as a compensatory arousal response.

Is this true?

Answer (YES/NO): NO